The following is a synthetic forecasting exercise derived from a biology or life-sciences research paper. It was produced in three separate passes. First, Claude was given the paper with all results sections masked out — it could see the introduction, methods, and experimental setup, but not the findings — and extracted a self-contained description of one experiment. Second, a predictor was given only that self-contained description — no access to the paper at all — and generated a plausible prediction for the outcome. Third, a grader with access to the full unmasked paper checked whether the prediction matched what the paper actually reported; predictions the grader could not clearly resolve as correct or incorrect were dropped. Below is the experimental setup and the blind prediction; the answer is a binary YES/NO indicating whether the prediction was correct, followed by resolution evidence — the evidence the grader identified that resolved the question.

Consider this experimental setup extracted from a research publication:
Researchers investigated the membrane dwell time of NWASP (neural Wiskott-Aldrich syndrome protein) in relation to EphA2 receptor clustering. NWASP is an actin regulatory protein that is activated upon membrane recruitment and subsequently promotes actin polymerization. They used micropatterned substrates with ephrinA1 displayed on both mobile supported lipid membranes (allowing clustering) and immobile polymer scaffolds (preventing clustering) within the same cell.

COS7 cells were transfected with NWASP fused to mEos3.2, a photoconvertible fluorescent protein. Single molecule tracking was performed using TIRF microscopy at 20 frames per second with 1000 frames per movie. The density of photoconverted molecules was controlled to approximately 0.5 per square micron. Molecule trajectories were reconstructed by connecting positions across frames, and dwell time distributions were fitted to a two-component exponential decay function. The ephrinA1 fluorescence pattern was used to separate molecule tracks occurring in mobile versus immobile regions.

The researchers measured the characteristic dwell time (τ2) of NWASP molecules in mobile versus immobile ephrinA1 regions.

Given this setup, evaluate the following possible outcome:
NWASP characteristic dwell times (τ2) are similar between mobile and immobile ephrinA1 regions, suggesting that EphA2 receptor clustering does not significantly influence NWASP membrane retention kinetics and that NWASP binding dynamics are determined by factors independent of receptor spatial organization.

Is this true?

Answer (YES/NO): NO